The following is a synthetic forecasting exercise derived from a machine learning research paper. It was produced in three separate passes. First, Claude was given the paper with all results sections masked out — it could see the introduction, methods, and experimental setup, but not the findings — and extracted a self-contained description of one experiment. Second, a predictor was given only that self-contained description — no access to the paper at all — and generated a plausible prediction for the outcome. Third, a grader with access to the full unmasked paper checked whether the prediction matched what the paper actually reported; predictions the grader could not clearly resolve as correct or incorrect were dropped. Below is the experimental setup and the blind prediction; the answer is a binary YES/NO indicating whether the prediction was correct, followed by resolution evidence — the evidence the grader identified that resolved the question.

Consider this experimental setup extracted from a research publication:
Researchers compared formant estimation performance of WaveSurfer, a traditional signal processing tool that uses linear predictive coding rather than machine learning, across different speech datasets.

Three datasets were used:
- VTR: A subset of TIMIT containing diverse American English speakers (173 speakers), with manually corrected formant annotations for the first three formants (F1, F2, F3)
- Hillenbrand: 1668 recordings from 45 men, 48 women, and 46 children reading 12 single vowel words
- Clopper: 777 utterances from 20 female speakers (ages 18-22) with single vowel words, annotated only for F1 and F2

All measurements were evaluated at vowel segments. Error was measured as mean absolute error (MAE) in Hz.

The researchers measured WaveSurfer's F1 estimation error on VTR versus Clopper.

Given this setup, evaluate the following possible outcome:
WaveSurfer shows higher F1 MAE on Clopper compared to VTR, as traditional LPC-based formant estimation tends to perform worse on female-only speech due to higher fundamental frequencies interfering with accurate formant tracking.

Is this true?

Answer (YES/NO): YES